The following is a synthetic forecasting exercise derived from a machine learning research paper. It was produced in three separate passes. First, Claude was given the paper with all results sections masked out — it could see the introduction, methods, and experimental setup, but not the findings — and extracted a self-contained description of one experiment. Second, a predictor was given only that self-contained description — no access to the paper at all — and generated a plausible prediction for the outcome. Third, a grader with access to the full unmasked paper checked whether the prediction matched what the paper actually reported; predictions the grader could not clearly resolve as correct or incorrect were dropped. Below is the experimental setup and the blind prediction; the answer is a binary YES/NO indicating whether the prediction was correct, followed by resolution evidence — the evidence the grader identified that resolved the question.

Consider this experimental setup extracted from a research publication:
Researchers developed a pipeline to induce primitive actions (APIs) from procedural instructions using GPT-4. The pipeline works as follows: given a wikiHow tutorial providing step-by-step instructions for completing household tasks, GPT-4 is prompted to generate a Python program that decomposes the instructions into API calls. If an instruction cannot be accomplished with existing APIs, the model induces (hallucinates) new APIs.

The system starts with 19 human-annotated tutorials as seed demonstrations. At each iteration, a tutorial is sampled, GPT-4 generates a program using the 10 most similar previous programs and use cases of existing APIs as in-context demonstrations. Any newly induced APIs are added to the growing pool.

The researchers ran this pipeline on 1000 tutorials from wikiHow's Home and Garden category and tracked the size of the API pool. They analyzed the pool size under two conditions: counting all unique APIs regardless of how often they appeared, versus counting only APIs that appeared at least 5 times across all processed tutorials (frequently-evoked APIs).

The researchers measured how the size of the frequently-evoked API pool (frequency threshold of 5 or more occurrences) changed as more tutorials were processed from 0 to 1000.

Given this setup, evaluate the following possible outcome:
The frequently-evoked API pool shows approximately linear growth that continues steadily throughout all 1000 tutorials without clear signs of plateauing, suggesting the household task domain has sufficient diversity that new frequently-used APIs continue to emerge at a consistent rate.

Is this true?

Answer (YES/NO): NO